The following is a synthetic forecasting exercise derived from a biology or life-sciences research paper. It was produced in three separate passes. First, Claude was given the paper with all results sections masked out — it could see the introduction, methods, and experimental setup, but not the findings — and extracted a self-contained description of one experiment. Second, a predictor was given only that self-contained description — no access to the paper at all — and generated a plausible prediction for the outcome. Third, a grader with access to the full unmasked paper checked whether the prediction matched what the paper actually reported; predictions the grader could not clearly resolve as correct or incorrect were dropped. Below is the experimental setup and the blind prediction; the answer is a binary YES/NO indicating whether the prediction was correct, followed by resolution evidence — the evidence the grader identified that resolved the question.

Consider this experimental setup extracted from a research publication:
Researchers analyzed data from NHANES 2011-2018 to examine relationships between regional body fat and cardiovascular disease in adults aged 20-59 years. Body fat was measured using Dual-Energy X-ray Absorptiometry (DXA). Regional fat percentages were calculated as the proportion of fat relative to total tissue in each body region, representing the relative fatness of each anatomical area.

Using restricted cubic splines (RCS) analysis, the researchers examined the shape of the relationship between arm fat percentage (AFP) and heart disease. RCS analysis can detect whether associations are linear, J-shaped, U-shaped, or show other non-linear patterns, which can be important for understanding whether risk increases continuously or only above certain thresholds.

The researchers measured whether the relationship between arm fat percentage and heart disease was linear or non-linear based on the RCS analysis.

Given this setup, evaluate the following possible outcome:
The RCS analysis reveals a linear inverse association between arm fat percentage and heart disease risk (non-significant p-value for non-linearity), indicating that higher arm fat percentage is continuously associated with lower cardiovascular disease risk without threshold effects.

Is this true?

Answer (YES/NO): NO